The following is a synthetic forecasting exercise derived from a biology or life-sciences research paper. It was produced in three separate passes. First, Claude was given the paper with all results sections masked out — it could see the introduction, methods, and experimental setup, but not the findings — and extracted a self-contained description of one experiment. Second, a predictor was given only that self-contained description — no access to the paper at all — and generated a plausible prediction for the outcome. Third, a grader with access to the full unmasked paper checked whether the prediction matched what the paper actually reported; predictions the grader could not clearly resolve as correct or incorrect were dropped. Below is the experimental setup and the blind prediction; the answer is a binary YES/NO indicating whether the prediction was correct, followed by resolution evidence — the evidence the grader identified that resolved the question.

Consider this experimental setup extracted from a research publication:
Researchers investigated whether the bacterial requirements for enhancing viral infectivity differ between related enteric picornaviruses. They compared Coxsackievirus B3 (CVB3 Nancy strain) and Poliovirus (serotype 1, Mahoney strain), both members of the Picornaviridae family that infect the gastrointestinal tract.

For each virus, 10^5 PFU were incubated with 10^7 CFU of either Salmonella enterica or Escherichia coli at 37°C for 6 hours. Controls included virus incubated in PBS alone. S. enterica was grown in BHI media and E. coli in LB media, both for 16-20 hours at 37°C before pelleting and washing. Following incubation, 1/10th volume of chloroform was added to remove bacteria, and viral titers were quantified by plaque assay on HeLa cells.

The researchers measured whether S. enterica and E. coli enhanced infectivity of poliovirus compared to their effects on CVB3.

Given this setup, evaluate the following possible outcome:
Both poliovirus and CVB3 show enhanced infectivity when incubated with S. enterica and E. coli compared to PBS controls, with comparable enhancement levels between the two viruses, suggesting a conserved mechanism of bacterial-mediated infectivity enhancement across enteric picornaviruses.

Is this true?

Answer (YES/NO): NO